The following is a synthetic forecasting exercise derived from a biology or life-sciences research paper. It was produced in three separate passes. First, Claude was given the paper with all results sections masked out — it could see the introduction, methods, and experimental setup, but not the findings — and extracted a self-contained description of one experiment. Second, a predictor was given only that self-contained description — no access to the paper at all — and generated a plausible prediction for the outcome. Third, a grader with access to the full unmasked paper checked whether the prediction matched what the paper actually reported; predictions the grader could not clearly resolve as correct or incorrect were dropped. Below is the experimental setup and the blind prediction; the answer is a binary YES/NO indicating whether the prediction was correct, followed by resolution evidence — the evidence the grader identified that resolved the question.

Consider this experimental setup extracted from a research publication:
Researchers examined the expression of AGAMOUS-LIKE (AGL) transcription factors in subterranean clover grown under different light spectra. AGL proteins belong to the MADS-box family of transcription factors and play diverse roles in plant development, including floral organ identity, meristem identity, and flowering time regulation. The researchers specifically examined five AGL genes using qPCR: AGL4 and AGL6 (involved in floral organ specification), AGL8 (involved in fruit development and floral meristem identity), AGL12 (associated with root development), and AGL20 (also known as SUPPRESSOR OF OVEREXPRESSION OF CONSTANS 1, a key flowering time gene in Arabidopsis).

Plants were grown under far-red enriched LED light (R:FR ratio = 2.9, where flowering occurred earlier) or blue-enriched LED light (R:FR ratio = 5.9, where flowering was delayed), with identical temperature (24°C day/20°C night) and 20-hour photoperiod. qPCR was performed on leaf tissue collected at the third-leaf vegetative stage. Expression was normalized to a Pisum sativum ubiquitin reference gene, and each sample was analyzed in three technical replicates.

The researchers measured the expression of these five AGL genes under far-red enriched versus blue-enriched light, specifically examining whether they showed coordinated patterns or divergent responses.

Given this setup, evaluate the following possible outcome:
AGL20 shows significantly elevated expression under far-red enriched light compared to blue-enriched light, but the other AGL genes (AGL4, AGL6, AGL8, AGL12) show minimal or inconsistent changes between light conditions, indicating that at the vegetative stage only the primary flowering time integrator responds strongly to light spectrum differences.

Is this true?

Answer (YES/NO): NO